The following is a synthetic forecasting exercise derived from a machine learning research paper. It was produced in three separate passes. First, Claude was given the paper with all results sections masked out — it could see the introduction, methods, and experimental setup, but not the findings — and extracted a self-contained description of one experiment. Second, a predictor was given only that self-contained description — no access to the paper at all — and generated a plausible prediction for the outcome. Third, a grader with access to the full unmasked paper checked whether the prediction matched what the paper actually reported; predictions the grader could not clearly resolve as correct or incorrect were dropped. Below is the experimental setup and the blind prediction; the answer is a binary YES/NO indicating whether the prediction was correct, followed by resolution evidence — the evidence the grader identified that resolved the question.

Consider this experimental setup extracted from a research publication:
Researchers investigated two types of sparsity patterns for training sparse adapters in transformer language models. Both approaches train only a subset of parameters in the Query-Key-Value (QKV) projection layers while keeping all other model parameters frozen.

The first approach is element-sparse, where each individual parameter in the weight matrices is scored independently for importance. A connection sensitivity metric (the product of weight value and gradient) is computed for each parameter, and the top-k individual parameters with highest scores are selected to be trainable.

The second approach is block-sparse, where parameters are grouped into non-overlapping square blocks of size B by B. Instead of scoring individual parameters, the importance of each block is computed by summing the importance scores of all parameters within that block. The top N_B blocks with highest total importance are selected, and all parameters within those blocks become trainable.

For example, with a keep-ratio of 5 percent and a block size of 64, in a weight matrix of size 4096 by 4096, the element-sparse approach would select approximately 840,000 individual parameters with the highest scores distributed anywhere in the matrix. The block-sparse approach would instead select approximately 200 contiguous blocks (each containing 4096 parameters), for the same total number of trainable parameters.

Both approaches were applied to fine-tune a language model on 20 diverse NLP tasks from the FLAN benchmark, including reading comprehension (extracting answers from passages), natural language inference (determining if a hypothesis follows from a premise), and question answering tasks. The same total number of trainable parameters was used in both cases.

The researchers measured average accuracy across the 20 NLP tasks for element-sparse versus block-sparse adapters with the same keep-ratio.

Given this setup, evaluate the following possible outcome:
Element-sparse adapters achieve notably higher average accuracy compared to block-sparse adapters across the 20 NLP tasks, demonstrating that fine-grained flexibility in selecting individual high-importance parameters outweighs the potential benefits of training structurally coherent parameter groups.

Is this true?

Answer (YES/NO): NO